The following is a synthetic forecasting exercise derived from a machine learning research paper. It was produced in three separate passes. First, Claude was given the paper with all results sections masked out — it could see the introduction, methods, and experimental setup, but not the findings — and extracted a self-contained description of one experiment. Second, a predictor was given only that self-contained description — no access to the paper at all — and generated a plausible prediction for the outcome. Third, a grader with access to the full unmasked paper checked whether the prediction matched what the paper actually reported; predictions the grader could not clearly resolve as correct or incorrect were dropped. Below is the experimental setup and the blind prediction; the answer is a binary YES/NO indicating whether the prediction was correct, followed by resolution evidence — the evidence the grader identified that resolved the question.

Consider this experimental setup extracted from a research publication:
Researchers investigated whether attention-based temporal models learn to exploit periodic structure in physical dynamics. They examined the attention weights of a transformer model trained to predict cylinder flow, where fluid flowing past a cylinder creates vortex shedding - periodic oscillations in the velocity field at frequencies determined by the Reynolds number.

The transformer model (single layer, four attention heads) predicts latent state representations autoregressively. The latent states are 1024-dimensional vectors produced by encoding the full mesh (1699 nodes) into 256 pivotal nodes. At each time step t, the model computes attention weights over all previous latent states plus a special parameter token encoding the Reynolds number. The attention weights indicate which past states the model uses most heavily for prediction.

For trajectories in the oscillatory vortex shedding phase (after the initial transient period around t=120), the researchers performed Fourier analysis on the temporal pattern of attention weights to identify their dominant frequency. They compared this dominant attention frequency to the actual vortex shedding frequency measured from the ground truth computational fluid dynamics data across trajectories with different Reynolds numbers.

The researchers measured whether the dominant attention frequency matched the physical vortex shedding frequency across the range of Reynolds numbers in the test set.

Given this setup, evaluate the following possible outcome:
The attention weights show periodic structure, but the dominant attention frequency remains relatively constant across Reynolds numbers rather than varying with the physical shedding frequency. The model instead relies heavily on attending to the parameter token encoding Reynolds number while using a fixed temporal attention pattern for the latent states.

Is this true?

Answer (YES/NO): NO